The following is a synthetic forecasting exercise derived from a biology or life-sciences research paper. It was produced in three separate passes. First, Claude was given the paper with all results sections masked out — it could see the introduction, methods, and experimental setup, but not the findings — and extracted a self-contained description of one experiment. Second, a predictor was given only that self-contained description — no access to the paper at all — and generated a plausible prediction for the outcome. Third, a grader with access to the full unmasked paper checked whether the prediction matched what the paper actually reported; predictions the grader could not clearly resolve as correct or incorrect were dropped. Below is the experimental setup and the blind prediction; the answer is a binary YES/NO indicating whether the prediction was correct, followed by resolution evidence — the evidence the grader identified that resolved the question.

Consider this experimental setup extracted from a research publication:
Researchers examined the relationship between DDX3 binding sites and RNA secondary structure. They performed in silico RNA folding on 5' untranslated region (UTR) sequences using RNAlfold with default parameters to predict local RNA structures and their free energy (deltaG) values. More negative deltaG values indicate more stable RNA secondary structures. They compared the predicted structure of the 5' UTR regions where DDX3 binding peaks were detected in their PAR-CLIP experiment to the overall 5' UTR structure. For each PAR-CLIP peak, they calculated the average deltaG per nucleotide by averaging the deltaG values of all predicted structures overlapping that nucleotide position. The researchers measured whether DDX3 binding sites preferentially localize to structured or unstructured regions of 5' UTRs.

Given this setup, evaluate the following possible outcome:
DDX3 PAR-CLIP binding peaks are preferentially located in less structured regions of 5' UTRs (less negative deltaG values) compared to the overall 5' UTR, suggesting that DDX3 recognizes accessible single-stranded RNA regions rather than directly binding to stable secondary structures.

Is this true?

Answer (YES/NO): NO